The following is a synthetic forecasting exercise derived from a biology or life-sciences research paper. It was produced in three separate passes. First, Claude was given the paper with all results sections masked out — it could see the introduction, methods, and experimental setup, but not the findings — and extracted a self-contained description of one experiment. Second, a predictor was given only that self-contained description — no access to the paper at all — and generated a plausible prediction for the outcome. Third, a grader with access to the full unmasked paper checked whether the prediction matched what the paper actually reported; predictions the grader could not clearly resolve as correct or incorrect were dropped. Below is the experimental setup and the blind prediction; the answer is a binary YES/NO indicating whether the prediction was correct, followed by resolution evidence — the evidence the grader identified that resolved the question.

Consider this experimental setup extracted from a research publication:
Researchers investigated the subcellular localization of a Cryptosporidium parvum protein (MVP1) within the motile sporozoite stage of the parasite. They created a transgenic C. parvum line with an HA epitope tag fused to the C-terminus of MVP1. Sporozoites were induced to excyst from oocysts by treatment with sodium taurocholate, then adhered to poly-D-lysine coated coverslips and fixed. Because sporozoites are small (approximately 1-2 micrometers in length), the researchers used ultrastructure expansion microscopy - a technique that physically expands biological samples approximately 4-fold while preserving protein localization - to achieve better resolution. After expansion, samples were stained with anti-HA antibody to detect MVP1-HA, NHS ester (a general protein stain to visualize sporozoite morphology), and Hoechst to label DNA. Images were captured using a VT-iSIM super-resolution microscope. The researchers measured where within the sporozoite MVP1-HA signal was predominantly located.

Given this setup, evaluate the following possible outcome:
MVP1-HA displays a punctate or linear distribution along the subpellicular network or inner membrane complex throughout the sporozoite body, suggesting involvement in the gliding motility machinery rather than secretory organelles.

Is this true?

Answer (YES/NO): NO